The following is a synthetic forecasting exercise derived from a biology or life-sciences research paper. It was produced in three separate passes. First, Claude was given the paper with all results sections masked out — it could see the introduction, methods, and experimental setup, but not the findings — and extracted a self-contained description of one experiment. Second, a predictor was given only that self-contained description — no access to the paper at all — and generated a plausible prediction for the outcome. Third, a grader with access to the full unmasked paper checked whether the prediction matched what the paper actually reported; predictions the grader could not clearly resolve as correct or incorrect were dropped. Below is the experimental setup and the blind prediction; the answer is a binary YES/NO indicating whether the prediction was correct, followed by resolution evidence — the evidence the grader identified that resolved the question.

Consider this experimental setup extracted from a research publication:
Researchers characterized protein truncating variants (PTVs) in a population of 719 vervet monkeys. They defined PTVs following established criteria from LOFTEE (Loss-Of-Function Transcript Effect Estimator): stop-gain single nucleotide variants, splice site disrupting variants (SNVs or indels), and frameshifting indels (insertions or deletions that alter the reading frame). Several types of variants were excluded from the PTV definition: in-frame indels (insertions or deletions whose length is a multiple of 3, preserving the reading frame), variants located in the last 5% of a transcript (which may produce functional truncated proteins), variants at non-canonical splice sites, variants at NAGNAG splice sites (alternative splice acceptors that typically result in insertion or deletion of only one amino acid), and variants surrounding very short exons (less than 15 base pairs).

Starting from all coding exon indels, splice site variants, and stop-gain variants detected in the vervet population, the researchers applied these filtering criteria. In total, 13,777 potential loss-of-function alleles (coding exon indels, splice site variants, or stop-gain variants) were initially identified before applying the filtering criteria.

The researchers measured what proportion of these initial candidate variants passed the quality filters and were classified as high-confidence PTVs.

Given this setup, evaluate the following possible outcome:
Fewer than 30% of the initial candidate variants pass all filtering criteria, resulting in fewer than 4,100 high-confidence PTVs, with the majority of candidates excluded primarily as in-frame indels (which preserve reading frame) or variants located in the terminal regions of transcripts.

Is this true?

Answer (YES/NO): NO